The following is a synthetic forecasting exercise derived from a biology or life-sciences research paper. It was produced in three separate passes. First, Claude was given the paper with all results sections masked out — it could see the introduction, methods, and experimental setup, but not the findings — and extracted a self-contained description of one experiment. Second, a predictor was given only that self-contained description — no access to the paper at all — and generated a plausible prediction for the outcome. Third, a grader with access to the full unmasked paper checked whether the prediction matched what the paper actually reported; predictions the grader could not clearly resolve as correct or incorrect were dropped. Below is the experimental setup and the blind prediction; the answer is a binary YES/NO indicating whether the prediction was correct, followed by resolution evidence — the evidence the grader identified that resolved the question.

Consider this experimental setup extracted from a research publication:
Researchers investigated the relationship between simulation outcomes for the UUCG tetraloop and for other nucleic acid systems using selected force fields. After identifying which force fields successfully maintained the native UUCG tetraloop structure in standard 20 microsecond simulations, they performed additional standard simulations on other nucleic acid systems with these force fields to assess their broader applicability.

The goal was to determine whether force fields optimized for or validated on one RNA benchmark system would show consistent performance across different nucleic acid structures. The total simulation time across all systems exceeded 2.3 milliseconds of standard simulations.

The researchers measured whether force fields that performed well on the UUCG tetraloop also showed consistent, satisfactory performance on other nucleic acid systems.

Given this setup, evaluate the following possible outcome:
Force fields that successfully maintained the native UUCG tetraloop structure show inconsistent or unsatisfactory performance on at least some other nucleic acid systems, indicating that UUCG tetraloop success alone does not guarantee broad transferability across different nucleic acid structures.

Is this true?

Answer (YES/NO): YES